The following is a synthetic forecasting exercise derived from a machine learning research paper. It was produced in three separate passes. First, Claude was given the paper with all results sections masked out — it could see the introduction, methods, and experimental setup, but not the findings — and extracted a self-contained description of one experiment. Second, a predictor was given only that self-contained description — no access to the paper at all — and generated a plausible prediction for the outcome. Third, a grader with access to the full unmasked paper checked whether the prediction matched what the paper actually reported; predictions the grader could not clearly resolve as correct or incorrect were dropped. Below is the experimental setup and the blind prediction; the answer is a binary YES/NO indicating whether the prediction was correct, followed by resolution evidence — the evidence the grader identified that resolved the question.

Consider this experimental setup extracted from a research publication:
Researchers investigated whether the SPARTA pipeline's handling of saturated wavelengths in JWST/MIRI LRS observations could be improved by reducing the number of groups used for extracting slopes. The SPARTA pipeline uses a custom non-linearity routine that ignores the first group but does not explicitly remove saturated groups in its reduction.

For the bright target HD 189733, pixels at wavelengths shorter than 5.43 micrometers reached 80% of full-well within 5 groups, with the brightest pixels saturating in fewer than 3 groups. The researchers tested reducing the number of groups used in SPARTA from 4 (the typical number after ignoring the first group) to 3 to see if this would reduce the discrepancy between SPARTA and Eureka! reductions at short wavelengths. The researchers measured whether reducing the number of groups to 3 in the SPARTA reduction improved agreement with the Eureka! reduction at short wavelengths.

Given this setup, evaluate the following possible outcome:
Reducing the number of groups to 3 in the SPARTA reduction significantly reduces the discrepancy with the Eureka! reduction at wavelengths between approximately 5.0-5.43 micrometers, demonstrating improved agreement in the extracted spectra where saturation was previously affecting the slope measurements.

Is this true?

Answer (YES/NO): NO